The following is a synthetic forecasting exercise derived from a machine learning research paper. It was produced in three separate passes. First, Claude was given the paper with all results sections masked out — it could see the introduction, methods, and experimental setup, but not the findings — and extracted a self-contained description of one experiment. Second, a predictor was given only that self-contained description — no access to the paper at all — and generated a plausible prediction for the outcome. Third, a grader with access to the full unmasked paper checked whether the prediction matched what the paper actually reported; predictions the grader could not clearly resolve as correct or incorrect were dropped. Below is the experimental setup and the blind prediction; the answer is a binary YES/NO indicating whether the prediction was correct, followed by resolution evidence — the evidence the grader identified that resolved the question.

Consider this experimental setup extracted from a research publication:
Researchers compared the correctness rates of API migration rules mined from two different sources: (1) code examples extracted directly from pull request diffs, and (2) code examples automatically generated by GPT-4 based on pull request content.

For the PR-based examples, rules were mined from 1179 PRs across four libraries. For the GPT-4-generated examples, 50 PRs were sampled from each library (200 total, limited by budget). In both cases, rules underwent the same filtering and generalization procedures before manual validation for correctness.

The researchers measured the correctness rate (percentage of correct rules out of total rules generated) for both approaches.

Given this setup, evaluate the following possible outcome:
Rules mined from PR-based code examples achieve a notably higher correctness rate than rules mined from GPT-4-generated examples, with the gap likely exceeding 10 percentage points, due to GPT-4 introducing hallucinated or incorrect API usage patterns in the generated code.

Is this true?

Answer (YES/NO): NO